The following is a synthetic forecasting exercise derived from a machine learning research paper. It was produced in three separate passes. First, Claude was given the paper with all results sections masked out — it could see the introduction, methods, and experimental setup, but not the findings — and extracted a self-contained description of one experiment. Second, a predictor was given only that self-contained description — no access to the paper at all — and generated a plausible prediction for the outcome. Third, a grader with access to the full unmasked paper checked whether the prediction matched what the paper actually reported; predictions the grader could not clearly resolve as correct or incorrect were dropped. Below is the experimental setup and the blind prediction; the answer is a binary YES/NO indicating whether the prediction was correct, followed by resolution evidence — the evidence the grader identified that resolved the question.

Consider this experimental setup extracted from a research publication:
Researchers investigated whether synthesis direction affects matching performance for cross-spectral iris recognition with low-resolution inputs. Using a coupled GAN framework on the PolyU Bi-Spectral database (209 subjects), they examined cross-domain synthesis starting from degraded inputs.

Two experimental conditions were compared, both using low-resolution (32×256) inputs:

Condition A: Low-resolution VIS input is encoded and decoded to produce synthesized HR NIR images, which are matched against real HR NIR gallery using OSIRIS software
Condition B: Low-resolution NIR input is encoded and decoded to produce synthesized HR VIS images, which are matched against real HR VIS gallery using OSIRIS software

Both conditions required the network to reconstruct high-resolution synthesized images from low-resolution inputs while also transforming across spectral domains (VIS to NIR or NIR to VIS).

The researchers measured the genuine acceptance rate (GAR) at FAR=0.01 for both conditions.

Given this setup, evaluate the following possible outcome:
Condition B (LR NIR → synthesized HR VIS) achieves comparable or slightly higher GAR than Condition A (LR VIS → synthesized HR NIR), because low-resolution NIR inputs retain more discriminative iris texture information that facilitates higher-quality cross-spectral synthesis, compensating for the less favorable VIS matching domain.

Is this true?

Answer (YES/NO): NO